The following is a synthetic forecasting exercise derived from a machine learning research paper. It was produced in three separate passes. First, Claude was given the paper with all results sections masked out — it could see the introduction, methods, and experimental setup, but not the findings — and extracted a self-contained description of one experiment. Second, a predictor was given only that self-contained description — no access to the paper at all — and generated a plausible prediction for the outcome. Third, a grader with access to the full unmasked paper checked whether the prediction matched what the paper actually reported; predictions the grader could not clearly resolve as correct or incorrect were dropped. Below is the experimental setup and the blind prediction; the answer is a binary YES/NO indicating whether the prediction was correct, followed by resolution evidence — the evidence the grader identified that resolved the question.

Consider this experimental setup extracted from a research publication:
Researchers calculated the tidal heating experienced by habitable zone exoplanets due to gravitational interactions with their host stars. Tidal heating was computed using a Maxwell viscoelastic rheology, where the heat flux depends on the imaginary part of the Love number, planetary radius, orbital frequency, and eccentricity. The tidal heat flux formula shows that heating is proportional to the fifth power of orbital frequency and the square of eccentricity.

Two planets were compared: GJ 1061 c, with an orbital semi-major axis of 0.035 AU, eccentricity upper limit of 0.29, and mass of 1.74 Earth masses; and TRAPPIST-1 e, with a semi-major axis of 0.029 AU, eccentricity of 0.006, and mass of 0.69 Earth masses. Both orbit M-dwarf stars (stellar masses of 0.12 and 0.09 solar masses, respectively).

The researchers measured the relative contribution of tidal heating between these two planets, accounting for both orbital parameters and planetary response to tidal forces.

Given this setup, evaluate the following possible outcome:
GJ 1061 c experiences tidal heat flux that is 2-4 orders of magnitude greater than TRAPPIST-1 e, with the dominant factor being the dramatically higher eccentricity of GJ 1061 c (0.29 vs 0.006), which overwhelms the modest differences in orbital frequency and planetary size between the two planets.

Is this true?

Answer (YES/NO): NO